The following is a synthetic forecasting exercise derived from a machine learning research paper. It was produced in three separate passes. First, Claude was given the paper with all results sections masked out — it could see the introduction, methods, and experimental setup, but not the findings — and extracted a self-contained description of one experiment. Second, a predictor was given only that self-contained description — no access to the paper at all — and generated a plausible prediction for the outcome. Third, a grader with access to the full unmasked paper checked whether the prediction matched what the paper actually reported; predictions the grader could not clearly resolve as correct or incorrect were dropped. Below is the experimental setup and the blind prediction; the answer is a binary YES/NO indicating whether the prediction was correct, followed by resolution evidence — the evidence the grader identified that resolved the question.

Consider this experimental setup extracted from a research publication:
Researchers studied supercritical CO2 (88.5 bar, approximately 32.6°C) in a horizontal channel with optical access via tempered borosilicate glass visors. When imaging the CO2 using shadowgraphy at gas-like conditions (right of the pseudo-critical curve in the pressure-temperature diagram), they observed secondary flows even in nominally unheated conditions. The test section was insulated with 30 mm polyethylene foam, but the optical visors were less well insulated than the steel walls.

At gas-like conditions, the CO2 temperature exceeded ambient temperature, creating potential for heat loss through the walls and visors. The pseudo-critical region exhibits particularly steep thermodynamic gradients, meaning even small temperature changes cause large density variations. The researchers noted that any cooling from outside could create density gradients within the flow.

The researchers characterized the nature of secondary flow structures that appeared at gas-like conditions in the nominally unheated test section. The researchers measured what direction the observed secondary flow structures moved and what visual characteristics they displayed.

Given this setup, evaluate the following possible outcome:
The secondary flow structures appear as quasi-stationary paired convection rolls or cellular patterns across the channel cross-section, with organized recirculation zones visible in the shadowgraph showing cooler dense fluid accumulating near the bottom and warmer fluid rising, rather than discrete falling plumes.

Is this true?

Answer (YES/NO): NO